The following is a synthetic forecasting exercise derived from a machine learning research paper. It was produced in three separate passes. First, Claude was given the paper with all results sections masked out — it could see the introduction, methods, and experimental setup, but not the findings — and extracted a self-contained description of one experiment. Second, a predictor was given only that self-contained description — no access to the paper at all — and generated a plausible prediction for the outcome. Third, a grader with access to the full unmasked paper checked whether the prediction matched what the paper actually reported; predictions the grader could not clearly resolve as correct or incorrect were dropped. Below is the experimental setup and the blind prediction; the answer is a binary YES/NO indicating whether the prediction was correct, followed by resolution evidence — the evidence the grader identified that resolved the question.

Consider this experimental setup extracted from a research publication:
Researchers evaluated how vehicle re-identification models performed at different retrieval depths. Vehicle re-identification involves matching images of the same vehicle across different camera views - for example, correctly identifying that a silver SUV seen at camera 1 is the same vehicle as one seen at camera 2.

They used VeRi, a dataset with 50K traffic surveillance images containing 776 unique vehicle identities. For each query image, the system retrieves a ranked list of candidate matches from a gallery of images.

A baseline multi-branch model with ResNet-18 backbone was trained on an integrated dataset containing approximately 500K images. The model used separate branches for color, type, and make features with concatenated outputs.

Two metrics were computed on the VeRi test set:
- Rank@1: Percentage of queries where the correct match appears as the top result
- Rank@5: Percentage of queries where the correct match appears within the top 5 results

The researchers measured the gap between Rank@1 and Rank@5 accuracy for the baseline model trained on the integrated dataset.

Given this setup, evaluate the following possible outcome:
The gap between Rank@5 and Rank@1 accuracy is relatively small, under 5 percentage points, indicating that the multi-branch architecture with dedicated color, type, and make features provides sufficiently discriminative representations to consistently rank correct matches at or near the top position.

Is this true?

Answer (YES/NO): YES